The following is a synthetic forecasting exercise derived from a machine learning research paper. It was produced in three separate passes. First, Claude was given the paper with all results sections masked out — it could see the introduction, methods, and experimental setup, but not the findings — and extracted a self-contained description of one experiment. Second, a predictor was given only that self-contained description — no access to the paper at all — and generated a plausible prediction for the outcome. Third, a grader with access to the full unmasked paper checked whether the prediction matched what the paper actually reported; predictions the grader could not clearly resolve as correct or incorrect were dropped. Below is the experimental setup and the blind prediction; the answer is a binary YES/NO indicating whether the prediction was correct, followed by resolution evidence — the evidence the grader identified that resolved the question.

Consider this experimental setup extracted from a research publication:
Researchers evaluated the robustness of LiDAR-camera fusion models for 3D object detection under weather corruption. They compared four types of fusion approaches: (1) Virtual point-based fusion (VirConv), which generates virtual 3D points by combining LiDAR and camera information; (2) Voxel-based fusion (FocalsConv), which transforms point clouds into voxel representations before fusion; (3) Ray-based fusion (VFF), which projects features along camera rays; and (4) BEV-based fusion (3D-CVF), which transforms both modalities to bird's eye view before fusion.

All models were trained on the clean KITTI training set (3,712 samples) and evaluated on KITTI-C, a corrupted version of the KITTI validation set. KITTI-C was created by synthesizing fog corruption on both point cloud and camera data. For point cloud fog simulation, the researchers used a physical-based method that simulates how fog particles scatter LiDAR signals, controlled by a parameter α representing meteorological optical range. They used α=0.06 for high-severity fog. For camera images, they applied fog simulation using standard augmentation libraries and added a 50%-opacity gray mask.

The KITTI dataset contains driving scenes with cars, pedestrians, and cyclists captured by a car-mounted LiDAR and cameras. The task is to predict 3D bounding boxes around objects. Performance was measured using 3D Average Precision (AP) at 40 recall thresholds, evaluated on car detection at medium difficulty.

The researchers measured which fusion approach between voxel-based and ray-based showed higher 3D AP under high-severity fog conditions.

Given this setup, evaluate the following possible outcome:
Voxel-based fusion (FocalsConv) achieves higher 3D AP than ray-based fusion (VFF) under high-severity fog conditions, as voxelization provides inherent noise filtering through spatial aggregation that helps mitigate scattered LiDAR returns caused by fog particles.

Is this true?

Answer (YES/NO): NO